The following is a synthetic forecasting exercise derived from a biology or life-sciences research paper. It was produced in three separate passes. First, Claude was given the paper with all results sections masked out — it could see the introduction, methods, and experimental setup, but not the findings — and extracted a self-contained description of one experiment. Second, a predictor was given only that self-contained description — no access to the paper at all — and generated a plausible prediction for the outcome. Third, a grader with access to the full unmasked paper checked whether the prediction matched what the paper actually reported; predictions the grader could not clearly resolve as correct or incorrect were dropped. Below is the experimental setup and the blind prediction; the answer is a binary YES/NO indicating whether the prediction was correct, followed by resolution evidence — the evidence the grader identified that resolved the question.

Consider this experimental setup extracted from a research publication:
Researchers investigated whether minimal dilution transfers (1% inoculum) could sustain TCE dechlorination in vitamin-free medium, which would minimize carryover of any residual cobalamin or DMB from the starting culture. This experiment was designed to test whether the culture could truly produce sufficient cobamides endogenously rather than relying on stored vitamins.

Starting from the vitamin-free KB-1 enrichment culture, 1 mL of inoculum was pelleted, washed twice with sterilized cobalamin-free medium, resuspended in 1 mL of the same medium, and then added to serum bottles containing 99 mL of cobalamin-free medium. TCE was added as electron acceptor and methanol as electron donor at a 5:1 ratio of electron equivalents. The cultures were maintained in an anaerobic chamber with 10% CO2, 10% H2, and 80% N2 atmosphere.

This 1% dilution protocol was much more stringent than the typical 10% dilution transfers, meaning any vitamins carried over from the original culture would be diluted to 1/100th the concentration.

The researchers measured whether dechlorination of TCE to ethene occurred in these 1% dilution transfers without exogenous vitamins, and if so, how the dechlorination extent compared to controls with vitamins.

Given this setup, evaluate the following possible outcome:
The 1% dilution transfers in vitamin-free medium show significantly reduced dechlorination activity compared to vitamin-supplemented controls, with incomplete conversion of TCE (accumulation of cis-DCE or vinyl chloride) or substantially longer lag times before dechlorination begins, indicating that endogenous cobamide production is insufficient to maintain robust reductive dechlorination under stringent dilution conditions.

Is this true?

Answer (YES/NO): NO